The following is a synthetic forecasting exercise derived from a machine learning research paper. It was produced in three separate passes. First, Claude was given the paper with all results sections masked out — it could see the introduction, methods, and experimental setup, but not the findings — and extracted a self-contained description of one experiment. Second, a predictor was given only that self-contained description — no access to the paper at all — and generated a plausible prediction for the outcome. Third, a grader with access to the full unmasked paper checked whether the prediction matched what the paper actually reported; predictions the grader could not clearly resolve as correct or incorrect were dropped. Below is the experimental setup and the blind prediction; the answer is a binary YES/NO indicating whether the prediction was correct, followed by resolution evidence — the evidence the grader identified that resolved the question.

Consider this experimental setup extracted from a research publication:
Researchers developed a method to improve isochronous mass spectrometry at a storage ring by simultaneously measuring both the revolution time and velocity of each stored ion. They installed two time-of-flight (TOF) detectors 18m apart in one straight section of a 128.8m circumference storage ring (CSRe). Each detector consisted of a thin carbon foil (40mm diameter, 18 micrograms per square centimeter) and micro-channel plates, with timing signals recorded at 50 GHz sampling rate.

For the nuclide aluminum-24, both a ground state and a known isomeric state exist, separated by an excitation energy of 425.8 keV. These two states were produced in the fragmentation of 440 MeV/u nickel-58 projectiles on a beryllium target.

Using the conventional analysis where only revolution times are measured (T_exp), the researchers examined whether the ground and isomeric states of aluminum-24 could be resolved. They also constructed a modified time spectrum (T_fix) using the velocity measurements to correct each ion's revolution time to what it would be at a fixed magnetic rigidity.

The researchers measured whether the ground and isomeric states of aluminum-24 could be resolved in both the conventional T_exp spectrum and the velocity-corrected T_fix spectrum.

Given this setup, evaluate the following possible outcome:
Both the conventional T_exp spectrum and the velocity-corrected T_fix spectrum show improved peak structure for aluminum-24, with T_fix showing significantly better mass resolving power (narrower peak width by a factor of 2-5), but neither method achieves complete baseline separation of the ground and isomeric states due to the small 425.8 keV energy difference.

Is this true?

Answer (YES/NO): NO